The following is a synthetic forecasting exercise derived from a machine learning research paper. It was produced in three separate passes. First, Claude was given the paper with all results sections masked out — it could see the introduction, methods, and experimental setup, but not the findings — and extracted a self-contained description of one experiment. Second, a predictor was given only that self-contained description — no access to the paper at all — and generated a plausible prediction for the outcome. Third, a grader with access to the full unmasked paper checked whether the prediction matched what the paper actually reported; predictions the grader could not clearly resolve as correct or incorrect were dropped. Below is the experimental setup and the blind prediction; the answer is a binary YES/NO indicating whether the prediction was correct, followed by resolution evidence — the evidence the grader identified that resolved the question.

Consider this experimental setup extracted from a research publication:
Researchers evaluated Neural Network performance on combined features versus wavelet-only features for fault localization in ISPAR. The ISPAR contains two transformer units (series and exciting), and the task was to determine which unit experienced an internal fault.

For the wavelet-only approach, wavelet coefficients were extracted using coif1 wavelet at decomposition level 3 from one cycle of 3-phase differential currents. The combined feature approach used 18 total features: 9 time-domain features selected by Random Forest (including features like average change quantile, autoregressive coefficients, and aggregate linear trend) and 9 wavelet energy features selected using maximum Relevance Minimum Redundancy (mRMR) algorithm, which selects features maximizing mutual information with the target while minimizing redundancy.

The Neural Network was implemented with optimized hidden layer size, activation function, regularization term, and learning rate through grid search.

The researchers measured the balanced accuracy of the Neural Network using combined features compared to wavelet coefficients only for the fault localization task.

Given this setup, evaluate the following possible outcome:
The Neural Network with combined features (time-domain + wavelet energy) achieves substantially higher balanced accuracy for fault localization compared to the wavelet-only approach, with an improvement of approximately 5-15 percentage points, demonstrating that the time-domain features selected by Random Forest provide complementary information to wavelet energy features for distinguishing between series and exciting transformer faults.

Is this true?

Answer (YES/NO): NO